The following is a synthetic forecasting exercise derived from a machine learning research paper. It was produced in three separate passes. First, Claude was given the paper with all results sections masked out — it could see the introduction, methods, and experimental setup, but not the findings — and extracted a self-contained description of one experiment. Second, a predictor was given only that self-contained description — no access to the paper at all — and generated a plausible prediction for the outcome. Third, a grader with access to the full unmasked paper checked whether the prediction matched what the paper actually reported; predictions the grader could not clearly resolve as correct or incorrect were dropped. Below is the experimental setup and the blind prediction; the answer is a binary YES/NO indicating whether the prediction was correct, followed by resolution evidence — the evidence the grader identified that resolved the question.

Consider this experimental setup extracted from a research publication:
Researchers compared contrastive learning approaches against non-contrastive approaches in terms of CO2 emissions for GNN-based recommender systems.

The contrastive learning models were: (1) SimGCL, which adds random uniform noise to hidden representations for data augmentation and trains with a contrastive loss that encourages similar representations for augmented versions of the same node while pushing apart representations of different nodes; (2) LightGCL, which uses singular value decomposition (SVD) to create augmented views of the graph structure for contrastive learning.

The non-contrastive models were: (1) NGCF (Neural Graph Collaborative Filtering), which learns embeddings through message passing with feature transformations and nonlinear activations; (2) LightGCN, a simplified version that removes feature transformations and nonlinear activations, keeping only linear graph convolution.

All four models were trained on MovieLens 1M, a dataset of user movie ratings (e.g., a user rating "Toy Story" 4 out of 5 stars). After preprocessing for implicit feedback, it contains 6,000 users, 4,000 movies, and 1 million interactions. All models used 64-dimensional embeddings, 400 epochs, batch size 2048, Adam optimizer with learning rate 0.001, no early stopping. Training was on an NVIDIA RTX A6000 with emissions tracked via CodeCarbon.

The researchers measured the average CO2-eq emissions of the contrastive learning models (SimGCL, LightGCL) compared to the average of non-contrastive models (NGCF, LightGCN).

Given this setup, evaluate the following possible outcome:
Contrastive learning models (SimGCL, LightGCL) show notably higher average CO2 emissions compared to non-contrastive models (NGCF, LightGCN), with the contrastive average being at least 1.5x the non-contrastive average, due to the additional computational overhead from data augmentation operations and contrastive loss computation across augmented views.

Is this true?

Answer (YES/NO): NO